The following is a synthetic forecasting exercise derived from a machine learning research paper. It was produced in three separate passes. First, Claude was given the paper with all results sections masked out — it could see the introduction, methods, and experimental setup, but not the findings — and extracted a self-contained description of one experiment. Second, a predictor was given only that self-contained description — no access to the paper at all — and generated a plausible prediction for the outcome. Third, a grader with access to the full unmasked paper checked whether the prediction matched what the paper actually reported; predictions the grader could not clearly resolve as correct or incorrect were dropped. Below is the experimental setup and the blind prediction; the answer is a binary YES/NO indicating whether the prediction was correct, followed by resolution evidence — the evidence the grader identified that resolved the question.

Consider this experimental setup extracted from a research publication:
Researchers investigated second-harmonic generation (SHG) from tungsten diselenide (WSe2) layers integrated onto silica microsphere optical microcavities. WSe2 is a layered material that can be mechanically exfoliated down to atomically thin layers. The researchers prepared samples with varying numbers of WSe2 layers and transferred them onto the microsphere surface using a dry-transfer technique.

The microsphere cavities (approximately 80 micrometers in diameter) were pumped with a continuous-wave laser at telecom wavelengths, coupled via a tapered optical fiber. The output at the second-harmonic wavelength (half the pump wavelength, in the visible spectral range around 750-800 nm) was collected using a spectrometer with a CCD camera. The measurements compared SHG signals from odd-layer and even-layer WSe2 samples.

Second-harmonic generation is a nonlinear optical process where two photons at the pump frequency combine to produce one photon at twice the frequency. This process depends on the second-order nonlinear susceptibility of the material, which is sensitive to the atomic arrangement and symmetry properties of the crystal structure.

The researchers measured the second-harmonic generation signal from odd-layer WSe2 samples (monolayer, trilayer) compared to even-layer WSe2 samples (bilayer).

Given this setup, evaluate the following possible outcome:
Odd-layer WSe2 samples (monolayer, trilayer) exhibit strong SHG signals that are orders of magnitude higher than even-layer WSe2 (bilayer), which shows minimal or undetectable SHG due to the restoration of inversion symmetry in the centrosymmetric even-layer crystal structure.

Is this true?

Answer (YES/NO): YES